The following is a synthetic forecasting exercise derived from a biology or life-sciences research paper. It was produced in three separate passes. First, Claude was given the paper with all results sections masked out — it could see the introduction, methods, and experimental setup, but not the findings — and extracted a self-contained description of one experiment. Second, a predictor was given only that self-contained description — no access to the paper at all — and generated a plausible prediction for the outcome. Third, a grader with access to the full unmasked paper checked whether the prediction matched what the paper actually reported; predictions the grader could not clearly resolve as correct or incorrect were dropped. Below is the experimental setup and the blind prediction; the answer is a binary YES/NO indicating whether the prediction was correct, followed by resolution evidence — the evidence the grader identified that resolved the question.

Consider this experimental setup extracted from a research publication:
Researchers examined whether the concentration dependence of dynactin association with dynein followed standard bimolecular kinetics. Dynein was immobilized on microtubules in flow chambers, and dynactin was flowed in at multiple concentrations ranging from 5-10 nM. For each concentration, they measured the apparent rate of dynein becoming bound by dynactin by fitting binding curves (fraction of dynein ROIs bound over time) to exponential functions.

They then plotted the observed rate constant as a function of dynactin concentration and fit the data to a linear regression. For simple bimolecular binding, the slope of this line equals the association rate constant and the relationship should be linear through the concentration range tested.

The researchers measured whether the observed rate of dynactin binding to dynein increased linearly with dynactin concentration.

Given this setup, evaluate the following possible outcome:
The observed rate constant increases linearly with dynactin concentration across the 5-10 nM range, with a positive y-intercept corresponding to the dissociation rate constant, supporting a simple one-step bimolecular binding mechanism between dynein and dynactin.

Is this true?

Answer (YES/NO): YES